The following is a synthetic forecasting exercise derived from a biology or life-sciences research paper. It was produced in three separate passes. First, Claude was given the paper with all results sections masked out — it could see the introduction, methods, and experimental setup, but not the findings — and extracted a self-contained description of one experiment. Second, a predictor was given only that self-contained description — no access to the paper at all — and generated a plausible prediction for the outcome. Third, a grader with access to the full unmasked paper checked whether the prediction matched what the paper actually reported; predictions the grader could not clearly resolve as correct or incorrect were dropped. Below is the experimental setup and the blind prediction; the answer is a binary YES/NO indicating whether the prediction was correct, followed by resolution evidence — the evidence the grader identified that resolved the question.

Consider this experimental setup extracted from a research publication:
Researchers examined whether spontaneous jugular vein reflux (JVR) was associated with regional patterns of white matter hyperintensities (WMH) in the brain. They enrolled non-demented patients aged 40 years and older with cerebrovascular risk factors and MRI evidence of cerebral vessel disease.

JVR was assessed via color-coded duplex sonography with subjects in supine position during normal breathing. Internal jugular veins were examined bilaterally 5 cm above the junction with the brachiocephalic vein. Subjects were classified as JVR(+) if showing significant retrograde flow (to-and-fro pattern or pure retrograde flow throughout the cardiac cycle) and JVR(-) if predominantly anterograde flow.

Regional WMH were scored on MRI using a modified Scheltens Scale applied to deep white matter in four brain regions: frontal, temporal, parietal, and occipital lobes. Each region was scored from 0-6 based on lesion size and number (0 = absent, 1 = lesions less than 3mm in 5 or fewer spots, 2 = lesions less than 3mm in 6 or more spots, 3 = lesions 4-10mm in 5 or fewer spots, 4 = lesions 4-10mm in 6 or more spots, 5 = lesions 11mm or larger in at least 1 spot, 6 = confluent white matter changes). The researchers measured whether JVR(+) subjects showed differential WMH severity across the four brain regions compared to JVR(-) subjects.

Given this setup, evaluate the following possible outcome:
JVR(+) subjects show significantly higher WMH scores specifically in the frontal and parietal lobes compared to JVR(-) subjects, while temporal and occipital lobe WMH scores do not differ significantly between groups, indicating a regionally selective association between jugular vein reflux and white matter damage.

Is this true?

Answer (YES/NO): NO